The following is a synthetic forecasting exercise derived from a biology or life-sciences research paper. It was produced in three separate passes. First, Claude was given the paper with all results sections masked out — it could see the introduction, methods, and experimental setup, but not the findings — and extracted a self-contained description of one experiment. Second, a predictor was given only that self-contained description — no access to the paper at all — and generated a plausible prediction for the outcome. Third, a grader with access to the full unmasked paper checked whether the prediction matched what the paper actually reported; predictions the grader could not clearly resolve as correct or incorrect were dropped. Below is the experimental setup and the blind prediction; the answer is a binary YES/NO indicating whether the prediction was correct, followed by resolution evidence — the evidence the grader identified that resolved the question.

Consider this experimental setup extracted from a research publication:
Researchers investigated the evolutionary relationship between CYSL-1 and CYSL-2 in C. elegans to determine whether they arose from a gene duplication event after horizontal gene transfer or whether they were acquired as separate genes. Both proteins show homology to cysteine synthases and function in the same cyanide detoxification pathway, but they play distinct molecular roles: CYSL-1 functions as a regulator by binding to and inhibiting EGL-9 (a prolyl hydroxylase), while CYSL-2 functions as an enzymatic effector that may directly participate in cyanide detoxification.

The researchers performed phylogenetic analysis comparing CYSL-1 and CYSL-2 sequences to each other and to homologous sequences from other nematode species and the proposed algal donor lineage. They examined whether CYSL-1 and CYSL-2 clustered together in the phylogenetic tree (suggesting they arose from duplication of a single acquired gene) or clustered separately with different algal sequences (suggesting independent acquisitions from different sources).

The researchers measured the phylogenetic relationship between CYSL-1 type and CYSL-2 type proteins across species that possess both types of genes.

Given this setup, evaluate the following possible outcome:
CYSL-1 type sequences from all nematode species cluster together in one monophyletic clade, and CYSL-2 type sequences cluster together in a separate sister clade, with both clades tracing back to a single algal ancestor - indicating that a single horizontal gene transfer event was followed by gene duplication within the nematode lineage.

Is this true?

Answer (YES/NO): YES